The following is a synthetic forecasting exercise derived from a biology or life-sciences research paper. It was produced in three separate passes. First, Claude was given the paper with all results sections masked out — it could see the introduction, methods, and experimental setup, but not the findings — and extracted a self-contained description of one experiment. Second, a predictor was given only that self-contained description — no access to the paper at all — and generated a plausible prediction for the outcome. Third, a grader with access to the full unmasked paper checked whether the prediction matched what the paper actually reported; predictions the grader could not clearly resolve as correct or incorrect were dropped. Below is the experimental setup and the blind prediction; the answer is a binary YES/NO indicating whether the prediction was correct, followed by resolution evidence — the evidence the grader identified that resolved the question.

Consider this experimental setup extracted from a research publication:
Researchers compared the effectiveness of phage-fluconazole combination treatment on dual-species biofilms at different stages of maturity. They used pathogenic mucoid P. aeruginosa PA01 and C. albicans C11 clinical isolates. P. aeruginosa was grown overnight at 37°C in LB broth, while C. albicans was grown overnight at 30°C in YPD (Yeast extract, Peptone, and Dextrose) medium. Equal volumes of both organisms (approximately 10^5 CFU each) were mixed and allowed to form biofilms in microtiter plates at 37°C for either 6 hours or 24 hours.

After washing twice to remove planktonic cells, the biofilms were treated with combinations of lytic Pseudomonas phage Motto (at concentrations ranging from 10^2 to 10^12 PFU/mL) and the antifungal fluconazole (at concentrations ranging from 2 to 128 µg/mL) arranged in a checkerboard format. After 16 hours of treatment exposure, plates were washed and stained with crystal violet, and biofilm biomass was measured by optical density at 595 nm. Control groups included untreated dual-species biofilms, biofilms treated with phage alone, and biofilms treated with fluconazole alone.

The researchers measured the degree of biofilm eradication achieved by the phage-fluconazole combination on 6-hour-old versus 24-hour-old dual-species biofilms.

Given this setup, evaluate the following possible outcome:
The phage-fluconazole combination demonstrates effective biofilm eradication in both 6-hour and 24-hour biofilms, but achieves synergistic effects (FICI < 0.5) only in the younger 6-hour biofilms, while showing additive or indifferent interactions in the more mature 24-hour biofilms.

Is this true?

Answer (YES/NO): NO